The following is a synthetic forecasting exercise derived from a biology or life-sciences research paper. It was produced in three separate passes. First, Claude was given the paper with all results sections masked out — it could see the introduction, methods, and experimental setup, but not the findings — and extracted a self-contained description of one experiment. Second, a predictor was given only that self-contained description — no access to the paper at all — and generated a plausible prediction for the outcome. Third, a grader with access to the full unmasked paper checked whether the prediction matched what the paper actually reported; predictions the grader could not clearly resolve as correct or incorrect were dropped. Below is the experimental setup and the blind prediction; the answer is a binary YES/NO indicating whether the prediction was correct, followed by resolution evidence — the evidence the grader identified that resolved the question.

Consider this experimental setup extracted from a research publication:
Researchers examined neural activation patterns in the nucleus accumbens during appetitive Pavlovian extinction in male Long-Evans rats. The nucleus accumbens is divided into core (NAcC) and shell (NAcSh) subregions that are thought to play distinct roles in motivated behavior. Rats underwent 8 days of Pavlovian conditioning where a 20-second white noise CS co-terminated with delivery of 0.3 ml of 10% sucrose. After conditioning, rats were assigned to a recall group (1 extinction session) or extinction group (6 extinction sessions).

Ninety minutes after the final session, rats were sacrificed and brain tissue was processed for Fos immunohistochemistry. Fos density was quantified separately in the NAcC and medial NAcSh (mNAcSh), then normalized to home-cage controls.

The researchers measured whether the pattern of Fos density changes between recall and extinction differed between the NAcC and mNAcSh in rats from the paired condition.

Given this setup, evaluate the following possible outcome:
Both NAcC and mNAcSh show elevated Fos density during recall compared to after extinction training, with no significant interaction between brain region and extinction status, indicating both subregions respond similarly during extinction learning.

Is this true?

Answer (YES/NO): NO